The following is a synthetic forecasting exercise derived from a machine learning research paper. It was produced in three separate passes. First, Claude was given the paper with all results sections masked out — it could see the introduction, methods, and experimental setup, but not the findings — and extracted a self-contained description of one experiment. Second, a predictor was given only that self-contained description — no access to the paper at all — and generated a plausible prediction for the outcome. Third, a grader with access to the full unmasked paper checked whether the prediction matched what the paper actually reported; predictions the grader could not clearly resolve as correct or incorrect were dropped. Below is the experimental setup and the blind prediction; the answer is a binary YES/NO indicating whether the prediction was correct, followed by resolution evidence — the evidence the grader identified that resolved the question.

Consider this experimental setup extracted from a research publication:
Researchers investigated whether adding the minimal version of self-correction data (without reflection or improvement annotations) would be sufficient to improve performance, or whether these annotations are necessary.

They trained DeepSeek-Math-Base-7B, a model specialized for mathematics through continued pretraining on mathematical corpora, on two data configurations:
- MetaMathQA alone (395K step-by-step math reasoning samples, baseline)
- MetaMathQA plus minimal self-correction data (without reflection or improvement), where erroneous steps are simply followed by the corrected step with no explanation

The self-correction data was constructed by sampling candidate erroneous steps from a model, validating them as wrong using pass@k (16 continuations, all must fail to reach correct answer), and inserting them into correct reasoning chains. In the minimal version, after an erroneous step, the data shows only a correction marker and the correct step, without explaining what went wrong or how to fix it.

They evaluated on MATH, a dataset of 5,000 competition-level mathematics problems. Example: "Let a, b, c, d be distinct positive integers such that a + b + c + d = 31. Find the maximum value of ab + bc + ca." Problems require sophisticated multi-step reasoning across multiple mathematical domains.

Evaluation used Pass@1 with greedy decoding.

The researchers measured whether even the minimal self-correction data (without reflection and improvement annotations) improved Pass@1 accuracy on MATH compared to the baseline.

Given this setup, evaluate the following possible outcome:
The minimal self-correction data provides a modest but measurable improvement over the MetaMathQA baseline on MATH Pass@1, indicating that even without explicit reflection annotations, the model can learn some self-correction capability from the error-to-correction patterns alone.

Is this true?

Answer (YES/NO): YES